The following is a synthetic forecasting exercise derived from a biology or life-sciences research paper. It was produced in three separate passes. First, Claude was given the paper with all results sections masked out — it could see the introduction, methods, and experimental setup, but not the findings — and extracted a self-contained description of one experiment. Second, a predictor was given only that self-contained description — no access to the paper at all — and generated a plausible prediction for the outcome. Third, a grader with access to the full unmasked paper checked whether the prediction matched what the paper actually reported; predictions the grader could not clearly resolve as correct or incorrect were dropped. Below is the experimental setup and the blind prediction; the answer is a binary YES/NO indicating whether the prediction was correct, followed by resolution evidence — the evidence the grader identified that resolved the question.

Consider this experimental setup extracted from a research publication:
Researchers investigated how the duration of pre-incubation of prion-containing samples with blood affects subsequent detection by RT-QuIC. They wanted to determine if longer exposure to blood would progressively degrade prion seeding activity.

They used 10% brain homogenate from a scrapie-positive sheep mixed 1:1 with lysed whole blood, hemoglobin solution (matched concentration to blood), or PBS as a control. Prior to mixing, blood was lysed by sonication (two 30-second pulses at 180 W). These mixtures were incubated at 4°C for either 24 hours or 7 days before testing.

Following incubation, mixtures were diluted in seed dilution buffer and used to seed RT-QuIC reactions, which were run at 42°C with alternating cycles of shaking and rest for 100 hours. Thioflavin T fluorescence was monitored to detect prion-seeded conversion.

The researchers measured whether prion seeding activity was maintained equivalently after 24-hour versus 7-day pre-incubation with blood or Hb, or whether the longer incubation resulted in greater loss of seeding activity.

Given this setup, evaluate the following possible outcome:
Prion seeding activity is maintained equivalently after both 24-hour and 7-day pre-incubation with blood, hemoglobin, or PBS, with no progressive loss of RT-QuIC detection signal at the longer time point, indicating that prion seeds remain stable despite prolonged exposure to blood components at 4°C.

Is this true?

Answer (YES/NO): YES